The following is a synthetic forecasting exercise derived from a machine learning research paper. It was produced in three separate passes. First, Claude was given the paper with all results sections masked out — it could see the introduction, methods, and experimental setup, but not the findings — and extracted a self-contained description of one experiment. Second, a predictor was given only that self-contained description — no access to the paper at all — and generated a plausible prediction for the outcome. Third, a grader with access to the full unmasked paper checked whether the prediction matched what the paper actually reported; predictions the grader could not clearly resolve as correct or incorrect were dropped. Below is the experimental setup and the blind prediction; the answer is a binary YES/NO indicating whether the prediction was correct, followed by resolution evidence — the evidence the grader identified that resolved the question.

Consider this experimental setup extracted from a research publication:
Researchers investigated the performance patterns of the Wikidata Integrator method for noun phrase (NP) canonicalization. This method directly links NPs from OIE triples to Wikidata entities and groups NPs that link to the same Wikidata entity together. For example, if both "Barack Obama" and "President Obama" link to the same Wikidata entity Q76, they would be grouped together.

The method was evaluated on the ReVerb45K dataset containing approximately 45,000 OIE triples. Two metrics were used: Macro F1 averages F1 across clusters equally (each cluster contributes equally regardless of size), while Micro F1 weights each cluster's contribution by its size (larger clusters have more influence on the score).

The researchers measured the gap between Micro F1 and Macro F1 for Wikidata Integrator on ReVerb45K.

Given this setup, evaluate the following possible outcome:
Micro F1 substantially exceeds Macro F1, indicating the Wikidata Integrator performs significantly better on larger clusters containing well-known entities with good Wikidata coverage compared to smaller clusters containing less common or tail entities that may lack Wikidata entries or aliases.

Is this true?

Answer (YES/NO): YES